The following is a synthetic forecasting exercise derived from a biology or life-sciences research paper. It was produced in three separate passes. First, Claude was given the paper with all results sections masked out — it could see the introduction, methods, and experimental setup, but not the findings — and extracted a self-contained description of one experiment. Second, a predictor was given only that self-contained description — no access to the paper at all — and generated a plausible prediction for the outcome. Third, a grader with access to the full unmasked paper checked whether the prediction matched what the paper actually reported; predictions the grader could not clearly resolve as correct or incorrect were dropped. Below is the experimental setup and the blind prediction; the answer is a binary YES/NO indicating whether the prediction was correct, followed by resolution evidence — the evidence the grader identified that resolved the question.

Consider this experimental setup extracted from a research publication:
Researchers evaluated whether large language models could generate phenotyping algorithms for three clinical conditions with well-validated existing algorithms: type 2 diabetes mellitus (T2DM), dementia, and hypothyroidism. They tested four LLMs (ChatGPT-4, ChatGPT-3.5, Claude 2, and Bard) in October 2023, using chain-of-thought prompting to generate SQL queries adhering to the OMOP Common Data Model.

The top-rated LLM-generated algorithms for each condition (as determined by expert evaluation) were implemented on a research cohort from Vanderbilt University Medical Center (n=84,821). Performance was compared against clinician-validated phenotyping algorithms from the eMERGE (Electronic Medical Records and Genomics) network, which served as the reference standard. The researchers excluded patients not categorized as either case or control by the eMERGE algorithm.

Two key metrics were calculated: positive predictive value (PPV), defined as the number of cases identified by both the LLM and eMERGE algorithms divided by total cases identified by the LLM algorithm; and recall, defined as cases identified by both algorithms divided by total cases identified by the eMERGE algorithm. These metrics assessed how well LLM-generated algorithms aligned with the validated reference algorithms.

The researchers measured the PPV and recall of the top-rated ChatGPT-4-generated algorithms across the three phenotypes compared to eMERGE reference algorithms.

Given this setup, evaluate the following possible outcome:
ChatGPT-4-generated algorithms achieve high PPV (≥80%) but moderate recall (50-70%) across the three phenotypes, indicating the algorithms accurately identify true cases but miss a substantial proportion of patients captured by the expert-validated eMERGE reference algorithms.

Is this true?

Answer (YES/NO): NO